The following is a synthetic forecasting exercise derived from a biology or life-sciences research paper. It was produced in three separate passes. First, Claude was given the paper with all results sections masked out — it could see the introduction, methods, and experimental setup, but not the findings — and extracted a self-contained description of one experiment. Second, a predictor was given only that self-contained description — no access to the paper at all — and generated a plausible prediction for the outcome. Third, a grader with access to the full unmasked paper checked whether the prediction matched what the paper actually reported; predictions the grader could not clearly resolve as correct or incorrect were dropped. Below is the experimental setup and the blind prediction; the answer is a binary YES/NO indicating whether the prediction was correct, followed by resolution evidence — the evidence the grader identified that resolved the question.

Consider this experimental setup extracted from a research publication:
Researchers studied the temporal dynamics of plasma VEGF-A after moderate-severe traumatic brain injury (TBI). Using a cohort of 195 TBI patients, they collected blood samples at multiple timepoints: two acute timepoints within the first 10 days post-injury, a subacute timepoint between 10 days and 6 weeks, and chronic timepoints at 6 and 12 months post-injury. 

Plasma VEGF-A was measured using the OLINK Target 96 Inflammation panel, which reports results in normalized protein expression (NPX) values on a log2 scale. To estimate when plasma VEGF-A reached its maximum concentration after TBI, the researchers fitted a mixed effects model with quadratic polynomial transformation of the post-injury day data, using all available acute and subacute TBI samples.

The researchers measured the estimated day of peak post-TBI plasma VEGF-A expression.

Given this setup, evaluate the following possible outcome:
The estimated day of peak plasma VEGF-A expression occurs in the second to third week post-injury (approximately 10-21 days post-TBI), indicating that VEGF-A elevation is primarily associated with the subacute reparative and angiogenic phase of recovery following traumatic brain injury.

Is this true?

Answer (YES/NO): YES